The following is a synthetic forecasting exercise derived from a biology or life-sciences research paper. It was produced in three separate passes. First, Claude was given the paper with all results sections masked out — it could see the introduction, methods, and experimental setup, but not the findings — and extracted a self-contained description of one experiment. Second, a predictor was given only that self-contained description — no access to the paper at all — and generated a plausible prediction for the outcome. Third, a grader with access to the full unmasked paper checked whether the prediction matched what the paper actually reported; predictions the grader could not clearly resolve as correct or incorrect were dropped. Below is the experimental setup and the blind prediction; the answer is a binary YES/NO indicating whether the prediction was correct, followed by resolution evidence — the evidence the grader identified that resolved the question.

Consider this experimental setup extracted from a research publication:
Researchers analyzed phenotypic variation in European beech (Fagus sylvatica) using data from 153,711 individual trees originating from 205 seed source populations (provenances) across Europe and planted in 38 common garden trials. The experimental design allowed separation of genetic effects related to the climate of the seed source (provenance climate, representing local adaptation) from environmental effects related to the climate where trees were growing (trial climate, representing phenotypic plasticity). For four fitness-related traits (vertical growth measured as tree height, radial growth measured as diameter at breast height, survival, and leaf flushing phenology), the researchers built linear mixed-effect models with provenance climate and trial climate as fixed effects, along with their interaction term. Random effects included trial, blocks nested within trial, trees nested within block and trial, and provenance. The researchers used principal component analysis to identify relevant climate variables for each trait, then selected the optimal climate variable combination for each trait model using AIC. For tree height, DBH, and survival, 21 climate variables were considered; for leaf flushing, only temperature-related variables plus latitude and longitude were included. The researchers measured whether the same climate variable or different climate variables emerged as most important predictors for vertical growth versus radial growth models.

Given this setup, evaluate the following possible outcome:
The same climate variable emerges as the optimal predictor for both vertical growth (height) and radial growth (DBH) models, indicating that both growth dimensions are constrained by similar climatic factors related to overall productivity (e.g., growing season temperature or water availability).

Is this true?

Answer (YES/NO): NO